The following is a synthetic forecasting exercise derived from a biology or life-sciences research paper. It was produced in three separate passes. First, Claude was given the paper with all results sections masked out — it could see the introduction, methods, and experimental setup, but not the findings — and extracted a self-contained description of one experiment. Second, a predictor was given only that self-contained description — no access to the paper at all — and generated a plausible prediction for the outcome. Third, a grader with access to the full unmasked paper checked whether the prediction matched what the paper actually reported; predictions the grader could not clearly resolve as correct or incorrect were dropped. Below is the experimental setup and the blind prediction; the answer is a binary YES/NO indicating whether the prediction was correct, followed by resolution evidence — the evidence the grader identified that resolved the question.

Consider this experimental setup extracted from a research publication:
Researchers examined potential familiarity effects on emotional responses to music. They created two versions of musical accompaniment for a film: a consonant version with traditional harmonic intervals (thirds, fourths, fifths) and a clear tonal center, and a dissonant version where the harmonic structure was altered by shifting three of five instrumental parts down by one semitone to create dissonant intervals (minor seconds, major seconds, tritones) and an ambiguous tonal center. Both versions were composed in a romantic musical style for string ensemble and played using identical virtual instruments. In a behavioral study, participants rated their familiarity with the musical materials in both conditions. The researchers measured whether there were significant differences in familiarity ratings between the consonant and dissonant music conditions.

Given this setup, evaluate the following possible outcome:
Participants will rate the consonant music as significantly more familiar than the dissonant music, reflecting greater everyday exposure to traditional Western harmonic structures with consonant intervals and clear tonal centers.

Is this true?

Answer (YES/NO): NO